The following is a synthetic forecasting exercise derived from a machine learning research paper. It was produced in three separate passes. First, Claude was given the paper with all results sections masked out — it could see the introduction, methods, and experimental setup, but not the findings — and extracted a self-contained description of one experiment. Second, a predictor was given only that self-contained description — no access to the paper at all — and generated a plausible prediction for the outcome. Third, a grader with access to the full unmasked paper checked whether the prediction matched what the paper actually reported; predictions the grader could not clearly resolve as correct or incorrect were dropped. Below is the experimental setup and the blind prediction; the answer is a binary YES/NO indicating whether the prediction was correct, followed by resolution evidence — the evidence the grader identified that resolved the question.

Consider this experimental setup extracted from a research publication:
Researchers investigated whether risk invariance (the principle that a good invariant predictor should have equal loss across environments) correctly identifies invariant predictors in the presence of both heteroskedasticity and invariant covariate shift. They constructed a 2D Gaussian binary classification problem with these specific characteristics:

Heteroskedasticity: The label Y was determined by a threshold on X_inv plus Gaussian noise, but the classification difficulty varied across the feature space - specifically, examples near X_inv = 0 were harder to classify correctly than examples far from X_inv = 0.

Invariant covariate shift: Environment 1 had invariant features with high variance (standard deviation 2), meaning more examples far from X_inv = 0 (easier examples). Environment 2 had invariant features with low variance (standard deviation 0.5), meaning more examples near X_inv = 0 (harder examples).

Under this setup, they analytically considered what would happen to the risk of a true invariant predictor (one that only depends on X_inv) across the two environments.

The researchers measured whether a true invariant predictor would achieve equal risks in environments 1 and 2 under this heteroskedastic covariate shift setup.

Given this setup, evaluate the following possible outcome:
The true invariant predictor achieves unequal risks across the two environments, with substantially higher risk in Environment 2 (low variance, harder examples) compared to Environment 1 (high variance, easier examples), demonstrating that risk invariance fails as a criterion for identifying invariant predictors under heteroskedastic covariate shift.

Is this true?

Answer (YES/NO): YES